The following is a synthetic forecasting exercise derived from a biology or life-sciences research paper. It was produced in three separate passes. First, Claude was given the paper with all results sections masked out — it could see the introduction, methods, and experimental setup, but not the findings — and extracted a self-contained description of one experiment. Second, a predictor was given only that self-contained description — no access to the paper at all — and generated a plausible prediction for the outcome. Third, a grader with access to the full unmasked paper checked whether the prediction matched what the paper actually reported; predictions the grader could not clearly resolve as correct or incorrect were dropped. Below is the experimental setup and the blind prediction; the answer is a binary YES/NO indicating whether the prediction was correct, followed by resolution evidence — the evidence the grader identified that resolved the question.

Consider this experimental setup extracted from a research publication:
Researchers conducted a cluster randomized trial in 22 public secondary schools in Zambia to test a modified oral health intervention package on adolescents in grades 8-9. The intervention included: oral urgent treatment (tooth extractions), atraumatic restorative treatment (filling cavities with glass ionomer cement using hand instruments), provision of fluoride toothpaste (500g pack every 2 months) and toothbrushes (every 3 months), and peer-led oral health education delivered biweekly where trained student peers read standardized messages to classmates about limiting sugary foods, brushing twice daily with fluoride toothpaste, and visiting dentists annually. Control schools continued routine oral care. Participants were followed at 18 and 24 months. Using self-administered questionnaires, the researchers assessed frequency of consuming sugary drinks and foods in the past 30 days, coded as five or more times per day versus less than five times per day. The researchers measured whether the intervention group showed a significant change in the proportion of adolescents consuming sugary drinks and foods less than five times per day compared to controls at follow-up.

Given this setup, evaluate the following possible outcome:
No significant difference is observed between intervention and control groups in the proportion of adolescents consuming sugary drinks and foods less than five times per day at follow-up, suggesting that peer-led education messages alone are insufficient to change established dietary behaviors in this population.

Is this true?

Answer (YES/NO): YES